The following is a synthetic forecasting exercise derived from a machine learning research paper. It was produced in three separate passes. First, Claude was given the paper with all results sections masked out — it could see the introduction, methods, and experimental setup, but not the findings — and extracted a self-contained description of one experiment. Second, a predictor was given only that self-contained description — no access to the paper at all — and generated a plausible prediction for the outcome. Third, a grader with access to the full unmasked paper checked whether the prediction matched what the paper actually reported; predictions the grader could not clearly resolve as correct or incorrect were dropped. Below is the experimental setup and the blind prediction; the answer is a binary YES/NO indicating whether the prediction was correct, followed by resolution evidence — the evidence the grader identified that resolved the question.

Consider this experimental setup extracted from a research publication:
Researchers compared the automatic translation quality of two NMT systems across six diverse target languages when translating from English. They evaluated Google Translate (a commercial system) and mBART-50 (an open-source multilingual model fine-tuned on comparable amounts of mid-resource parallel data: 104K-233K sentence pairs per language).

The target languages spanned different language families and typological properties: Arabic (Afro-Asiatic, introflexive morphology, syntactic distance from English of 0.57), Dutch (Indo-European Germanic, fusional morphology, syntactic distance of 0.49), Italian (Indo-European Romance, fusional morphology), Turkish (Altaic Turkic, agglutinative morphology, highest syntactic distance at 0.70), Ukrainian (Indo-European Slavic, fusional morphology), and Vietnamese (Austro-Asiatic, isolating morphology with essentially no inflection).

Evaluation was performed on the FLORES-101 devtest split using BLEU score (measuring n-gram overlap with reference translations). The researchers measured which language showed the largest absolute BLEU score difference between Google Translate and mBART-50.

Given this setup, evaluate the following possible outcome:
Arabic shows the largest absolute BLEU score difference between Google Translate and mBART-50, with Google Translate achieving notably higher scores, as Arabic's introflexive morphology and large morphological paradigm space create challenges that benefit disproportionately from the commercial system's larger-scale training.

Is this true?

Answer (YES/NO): YES